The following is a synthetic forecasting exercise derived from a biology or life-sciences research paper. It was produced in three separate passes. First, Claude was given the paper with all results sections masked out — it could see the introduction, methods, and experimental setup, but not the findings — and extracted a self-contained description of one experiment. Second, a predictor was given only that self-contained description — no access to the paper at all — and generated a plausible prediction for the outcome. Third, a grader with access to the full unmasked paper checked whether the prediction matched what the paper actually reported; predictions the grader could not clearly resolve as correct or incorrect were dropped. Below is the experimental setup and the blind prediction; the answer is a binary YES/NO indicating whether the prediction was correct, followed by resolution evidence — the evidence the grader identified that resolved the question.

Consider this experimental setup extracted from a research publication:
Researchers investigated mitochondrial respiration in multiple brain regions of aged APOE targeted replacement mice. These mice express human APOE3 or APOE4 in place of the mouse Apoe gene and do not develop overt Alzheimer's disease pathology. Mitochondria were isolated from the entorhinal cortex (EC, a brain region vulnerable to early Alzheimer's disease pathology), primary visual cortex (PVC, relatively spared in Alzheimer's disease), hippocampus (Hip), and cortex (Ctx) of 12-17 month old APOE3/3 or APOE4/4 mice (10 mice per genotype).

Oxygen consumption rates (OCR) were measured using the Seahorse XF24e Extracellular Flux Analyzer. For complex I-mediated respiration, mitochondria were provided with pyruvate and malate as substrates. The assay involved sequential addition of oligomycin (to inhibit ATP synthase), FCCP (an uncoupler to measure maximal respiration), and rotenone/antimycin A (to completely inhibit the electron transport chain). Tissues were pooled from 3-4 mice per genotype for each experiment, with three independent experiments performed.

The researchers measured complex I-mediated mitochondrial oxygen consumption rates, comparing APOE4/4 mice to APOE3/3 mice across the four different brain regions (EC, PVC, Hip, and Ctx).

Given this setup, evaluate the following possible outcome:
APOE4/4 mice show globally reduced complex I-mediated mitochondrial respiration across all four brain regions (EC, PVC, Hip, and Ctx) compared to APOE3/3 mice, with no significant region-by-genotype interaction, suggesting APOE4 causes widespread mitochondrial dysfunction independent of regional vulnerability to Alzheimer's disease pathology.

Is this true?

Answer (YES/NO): NO